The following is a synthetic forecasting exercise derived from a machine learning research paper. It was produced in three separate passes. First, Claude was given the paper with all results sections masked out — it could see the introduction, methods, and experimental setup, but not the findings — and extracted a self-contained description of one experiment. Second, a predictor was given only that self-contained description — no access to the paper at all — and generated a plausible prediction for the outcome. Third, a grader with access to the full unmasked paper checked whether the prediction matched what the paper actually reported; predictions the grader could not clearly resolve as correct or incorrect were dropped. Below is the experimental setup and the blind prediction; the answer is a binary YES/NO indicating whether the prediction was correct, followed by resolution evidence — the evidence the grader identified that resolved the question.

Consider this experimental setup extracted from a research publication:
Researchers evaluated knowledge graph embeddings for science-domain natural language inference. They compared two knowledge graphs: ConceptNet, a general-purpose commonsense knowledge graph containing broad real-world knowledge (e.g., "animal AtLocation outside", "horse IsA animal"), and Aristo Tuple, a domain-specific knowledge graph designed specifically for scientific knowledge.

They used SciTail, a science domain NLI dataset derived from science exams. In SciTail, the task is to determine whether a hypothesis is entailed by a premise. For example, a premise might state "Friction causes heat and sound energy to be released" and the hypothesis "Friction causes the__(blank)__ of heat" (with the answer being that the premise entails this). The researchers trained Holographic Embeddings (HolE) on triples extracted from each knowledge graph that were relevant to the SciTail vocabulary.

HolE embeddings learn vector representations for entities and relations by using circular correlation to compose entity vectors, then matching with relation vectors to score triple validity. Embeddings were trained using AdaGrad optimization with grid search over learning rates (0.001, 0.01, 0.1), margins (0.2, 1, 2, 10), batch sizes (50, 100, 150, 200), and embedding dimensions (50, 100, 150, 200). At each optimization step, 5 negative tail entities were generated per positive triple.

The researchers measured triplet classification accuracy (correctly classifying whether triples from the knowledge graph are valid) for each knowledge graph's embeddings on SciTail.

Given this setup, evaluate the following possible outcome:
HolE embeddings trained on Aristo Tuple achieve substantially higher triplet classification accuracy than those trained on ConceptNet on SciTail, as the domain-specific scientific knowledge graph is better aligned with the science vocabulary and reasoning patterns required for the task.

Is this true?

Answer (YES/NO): YES